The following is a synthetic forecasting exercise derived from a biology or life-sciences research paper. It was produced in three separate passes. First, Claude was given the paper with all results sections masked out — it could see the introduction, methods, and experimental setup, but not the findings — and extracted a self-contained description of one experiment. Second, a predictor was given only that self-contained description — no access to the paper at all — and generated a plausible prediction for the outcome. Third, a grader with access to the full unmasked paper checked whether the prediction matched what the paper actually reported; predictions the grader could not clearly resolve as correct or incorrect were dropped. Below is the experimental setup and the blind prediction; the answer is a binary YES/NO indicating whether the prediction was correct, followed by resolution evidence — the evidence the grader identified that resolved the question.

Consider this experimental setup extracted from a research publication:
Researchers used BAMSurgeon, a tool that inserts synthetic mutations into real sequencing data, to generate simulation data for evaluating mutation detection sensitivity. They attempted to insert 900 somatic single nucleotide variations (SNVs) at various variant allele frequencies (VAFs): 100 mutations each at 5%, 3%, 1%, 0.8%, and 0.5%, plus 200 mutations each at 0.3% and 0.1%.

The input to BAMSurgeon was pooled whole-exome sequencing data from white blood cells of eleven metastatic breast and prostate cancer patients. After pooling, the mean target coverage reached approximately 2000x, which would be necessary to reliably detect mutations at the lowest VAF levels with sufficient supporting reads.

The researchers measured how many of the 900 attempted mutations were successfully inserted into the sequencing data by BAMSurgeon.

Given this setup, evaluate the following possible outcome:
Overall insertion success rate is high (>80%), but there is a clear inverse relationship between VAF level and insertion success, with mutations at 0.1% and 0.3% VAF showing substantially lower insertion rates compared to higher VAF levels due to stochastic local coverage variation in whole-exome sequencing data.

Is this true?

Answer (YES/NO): NO